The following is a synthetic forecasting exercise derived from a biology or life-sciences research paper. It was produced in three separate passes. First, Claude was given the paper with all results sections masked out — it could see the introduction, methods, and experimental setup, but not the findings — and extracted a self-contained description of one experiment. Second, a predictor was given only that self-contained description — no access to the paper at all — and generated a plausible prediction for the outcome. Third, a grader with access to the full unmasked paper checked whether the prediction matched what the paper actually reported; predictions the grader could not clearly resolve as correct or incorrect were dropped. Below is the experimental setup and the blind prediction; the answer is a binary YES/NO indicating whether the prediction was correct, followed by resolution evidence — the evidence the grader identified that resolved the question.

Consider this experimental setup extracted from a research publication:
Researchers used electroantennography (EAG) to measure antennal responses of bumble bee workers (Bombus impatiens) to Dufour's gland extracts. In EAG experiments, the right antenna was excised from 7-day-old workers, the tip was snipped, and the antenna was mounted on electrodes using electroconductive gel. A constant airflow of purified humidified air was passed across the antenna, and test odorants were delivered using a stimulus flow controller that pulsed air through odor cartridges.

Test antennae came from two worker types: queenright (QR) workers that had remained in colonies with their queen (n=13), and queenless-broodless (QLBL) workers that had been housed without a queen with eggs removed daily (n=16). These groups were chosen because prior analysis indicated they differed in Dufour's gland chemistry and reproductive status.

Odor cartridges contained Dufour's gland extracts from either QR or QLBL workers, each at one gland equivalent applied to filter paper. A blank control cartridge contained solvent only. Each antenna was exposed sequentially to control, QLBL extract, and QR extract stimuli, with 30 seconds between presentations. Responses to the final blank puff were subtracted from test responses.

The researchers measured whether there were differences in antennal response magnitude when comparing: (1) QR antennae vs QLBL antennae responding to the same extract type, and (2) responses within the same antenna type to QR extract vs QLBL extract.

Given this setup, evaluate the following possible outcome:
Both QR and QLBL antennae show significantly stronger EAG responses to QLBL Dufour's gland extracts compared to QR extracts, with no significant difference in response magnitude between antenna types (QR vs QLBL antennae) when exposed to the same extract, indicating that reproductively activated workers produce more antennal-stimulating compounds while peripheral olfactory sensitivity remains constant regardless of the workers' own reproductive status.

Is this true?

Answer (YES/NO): NO